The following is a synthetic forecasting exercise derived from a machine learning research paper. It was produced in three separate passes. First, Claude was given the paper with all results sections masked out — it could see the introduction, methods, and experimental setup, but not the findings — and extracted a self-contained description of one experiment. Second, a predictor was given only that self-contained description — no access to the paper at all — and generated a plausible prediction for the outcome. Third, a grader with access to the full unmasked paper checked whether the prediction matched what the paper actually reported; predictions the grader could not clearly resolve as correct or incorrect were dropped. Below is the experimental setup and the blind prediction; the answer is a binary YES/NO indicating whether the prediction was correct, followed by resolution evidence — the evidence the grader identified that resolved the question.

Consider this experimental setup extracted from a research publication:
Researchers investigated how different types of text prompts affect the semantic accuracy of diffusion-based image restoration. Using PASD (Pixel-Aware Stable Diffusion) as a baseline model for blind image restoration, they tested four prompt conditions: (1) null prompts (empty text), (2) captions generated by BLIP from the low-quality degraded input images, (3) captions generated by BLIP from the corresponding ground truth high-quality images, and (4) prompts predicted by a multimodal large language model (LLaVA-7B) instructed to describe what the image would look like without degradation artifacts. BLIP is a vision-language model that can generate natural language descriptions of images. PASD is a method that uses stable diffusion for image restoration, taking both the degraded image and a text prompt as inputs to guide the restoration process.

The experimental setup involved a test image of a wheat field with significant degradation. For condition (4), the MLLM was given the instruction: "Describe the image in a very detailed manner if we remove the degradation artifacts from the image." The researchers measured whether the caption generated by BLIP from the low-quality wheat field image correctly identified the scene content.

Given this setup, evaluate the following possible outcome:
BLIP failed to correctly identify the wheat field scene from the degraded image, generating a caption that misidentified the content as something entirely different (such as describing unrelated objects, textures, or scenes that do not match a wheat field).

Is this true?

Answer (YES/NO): YES